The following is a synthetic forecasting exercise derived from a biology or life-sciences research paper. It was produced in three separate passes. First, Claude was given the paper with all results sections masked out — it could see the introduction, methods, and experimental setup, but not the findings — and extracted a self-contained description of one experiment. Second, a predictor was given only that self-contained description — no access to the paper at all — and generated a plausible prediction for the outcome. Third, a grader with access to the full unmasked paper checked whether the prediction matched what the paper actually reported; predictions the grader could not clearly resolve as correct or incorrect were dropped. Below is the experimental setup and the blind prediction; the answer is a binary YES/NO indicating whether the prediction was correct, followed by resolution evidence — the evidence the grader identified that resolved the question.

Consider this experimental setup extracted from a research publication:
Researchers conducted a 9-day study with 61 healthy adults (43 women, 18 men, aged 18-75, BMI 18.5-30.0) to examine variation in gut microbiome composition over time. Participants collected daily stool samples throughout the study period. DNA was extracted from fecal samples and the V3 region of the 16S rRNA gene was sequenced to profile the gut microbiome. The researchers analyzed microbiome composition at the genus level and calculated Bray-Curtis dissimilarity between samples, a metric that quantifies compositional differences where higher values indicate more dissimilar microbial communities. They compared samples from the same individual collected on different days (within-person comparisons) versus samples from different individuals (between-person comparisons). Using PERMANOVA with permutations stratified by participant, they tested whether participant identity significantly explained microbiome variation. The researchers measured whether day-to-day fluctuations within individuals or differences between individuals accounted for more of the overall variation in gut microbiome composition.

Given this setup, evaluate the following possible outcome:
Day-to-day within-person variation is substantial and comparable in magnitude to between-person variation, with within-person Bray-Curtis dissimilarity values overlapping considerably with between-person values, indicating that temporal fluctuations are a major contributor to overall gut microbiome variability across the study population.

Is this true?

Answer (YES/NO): NO